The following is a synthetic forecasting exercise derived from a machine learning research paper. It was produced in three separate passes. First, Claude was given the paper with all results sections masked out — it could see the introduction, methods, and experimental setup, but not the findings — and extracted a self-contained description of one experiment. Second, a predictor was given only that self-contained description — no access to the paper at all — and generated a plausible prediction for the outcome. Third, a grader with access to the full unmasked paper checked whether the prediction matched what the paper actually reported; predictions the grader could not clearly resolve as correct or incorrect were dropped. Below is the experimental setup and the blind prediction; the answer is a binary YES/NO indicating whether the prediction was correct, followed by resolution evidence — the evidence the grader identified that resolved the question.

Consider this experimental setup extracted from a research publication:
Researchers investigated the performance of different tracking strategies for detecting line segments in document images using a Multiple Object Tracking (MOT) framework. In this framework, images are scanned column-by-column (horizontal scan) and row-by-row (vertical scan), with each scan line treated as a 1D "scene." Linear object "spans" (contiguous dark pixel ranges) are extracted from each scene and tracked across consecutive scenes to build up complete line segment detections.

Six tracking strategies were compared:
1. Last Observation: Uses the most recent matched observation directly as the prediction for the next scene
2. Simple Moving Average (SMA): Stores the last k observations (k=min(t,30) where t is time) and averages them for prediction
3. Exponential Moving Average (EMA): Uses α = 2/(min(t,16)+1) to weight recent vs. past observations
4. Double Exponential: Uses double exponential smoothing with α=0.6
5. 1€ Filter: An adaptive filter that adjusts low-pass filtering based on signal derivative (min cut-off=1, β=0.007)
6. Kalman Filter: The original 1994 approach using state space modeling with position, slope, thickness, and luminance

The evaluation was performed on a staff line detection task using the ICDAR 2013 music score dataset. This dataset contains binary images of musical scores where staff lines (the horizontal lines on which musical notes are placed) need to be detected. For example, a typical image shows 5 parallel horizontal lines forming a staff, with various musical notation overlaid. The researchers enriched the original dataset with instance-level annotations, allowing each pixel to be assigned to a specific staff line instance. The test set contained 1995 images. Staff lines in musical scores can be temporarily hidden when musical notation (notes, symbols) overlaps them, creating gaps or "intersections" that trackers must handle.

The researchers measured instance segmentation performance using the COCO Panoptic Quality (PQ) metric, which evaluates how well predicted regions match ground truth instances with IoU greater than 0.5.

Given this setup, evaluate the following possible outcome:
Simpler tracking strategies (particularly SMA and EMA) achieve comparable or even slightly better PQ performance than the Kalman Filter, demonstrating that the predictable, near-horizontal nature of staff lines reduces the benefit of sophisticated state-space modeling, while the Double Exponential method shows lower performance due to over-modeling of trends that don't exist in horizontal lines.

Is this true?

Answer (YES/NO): NO